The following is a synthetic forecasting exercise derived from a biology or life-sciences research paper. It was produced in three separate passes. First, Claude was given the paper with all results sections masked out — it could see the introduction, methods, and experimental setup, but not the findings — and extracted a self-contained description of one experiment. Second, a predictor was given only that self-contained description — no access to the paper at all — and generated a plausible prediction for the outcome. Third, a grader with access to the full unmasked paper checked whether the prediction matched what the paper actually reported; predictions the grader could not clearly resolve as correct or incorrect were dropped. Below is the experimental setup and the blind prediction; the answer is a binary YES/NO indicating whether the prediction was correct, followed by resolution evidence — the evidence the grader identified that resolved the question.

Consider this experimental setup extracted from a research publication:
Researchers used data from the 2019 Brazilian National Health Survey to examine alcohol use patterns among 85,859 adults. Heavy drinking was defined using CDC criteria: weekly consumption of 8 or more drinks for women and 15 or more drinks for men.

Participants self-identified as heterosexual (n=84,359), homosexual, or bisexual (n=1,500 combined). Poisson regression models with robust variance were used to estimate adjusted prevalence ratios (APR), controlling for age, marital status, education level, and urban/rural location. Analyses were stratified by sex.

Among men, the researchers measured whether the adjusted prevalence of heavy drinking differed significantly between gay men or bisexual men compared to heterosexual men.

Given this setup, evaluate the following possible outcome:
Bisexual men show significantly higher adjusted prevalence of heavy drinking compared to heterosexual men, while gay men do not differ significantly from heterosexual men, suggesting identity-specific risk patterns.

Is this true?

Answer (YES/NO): NO